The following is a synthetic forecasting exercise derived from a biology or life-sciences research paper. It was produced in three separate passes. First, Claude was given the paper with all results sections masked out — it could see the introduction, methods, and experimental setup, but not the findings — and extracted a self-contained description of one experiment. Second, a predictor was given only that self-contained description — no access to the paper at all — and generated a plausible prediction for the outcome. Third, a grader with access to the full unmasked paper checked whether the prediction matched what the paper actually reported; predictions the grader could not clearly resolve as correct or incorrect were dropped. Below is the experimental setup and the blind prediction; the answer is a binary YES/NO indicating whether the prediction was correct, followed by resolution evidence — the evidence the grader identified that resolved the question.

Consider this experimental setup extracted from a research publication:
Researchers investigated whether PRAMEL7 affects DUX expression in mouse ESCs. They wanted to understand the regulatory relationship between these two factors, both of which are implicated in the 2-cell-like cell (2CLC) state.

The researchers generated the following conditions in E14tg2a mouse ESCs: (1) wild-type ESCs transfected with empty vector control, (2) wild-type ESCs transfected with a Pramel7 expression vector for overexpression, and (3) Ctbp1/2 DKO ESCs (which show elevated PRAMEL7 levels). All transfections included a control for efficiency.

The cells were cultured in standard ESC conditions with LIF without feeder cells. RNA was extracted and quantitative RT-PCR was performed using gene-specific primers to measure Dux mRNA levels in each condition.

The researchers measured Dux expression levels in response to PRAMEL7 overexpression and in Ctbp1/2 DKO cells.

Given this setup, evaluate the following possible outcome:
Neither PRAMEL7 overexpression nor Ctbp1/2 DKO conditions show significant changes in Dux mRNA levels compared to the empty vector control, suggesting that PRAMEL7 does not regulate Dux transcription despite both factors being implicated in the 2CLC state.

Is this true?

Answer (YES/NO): NO